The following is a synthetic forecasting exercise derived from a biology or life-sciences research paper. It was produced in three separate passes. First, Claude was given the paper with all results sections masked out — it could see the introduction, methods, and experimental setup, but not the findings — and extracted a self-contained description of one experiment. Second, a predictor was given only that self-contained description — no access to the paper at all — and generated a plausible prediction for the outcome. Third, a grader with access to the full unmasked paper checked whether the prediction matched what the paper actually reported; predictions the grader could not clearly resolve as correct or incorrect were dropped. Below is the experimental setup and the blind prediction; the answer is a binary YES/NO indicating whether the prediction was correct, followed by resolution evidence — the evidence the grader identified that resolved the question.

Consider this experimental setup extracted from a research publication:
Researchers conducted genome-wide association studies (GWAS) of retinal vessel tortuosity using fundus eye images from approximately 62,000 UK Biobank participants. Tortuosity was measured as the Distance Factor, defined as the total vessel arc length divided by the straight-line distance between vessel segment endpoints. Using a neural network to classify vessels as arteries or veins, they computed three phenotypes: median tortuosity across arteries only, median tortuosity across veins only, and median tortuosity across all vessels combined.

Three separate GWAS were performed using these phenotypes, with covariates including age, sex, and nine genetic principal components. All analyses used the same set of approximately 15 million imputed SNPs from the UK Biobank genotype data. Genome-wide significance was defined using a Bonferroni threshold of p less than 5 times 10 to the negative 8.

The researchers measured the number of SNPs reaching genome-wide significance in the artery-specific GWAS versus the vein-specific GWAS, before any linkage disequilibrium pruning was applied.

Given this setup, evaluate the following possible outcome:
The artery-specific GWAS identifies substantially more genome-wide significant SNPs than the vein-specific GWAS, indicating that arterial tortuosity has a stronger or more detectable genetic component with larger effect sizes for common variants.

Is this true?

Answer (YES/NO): YES